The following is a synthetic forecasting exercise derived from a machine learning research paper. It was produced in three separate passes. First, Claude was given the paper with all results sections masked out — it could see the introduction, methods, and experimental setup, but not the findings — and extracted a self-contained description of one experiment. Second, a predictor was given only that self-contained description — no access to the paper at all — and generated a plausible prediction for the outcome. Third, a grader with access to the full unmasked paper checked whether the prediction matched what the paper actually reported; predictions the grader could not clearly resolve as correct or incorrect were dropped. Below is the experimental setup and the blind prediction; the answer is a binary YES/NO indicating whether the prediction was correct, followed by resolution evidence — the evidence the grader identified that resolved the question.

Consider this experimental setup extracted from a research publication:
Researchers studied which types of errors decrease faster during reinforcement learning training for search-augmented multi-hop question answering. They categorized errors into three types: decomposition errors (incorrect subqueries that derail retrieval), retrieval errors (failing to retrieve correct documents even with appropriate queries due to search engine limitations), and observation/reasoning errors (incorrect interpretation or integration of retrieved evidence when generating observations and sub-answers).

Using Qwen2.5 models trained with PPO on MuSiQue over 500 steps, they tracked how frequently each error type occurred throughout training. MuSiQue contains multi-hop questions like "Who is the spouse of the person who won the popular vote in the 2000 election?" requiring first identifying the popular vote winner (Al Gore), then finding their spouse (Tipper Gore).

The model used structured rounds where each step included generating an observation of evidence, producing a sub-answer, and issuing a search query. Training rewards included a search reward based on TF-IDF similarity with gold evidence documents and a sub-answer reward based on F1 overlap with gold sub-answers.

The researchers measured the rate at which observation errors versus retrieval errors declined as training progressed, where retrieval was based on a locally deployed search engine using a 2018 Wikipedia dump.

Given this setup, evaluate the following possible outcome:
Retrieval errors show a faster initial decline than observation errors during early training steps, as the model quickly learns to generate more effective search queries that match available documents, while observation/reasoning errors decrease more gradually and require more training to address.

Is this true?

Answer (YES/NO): NO